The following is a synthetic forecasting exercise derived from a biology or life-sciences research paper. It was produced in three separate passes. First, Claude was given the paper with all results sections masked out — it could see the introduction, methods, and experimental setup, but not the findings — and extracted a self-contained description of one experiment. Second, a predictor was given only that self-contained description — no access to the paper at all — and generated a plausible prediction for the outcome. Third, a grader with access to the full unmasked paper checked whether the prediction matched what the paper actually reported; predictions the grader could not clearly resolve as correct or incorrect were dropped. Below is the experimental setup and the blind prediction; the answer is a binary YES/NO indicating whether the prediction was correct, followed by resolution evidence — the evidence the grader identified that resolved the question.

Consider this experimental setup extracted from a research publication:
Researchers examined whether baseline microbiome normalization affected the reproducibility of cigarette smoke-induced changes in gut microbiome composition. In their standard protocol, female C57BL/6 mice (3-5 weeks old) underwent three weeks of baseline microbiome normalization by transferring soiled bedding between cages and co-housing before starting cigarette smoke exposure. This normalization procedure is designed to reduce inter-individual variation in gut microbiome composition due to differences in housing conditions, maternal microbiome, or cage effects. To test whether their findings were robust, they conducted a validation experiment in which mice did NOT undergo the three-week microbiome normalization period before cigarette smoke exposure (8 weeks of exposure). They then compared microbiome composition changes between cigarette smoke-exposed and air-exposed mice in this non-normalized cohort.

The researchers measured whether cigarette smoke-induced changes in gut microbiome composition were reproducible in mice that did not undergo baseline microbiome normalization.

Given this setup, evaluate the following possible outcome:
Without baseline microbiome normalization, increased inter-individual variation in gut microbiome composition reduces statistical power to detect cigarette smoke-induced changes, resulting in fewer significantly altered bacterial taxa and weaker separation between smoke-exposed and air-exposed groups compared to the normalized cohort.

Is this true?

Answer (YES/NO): NO